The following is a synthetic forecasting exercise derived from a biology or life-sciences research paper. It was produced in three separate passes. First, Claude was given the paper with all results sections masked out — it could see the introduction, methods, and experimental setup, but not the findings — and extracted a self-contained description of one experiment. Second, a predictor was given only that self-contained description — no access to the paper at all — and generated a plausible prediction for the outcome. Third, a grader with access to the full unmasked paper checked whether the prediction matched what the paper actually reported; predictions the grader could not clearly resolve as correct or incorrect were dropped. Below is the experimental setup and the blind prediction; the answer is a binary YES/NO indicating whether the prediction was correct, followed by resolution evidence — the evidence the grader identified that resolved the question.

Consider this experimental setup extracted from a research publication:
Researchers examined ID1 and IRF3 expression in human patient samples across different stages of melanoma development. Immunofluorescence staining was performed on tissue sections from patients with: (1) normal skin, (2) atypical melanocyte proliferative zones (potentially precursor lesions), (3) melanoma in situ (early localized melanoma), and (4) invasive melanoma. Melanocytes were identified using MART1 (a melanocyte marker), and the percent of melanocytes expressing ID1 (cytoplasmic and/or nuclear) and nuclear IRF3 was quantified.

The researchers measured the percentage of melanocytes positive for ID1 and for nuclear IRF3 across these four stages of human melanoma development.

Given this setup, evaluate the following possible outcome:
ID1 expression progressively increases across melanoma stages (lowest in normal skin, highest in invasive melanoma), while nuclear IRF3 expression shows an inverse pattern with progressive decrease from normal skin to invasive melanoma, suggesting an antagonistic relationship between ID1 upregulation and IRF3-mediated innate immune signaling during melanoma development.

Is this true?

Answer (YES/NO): NO